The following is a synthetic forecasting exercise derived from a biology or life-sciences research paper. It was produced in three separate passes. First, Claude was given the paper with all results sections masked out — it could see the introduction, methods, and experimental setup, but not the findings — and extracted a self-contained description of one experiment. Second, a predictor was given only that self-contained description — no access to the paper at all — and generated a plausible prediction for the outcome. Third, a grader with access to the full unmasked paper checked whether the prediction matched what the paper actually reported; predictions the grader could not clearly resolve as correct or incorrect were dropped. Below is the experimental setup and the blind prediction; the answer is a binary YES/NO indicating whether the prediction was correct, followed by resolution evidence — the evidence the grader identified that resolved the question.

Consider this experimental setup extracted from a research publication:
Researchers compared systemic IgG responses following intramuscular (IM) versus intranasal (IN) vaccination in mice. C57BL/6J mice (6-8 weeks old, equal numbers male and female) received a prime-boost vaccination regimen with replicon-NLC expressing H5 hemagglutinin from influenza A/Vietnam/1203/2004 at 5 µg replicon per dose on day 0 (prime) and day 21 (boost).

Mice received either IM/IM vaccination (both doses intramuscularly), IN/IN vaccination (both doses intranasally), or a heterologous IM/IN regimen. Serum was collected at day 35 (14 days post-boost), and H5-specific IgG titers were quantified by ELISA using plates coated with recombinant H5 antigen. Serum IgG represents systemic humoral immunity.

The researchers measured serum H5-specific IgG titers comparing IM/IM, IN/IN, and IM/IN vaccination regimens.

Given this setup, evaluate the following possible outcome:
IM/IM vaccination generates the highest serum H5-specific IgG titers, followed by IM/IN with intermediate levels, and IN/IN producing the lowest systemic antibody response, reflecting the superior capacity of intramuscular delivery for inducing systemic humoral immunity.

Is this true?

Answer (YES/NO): NO